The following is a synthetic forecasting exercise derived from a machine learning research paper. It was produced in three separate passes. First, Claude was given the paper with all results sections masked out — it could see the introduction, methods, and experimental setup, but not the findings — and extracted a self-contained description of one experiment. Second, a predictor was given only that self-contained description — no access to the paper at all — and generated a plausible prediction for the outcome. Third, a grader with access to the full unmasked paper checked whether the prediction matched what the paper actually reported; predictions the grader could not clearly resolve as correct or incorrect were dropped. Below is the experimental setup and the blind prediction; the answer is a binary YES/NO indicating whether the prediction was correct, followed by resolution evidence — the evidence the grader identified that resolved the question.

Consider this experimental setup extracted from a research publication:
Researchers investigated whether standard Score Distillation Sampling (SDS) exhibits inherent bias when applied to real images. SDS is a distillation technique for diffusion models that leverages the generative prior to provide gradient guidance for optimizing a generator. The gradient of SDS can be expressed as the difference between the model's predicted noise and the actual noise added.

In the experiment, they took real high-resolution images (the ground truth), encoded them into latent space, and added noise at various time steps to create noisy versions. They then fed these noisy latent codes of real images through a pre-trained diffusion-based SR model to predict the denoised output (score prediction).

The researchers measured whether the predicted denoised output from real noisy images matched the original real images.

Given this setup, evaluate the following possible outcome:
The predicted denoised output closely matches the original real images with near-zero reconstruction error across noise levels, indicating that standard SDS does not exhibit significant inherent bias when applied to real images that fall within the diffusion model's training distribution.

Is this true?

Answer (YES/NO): NO